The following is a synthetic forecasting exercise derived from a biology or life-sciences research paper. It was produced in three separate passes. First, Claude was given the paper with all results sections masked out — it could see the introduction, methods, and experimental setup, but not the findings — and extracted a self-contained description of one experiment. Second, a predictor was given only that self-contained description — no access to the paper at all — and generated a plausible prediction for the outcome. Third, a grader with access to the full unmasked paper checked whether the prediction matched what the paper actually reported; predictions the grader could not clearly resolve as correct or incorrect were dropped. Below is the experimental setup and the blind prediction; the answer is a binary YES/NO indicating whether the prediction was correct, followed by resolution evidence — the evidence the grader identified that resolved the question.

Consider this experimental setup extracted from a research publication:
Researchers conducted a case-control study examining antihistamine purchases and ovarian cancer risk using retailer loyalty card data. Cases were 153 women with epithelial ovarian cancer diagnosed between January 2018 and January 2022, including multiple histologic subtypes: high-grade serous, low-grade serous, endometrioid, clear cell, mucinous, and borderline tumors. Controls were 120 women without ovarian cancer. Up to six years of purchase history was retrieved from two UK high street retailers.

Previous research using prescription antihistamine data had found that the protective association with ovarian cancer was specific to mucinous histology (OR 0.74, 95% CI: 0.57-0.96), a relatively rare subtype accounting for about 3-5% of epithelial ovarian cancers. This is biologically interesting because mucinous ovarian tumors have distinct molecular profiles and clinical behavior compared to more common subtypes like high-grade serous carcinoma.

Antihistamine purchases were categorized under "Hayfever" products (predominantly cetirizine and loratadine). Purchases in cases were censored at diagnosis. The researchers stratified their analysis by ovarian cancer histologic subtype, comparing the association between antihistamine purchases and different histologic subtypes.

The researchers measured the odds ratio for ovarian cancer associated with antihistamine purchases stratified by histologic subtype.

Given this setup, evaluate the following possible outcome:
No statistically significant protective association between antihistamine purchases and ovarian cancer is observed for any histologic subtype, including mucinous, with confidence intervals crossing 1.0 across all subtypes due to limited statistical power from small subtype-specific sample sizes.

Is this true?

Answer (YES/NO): NO